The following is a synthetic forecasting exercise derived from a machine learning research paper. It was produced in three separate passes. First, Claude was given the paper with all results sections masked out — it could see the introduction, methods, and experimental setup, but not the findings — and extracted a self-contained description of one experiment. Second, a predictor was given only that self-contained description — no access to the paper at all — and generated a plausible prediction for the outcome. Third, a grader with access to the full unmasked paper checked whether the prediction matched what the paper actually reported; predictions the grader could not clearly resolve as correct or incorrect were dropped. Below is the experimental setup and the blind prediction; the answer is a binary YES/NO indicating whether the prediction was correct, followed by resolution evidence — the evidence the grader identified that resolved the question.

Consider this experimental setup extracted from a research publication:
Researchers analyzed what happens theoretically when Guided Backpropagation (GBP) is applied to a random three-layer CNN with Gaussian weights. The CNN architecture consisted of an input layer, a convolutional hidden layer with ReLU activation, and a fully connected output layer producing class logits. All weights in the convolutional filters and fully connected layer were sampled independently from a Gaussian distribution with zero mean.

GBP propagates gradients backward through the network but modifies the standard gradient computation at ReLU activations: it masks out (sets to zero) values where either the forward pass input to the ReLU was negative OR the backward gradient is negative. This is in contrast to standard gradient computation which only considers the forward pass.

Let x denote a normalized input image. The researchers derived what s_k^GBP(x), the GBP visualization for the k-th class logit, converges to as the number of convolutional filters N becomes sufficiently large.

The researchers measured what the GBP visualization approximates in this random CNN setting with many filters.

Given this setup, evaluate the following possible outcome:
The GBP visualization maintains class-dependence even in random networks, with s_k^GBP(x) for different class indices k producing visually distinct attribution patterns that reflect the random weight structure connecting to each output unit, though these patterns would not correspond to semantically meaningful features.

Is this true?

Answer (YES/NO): NO